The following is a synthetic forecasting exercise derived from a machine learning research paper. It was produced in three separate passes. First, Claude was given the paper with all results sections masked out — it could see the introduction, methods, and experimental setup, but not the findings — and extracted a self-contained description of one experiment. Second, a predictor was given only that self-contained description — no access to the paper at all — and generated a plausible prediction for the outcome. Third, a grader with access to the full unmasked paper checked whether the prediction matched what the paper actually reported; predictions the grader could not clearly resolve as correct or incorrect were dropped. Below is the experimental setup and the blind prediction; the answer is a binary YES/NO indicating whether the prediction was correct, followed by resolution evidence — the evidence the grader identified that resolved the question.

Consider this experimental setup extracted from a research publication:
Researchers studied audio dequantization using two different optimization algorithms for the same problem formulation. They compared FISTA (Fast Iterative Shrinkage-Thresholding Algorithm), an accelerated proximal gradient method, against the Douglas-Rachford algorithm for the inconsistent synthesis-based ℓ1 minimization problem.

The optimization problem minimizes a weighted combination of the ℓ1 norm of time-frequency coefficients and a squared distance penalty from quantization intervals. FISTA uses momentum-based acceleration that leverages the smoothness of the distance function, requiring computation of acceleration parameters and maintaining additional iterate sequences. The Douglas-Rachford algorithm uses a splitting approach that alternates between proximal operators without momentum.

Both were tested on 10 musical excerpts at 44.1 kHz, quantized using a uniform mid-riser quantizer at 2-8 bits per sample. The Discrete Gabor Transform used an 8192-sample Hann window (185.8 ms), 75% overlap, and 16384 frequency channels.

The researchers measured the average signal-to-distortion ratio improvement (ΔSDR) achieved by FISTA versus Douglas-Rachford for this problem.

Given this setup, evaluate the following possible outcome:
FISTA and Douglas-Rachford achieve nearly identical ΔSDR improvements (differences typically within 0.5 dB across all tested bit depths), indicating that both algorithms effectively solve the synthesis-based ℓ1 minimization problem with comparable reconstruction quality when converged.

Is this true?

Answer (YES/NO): NO